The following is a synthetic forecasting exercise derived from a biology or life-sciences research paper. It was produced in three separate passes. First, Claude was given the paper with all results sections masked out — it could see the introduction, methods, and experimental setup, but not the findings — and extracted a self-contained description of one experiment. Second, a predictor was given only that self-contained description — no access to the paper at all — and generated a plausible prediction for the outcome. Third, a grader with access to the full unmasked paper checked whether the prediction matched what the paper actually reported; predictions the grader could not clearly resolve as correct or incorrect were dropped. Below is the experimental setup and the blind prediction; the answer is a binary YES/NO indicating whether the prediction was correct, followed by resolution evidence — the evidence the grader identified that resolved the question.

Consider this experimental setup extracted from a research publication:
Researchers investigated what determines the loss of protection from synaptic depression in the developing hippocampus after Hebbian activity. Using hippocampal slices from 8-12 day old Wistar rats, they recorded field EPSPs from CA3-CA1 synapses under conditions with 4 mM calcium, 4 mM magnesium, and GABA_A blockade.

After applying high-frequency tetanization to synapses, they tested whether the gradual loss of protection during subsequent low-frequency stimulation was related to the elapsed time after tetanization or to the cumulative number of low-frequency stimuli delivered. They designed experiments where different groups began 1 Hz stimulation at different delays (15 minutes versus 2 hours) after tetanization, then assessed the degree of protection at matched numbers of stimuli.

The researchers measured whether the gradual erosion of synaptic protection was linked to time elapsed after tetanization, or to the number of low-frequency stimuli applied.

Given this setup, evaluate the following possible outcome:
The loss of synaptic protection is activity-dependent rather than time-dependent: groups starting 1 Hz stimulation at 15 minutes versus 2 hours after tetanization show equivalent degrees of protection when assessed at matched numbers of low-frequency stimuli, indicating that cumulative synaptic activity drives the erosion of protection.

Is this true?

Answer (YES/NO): YES